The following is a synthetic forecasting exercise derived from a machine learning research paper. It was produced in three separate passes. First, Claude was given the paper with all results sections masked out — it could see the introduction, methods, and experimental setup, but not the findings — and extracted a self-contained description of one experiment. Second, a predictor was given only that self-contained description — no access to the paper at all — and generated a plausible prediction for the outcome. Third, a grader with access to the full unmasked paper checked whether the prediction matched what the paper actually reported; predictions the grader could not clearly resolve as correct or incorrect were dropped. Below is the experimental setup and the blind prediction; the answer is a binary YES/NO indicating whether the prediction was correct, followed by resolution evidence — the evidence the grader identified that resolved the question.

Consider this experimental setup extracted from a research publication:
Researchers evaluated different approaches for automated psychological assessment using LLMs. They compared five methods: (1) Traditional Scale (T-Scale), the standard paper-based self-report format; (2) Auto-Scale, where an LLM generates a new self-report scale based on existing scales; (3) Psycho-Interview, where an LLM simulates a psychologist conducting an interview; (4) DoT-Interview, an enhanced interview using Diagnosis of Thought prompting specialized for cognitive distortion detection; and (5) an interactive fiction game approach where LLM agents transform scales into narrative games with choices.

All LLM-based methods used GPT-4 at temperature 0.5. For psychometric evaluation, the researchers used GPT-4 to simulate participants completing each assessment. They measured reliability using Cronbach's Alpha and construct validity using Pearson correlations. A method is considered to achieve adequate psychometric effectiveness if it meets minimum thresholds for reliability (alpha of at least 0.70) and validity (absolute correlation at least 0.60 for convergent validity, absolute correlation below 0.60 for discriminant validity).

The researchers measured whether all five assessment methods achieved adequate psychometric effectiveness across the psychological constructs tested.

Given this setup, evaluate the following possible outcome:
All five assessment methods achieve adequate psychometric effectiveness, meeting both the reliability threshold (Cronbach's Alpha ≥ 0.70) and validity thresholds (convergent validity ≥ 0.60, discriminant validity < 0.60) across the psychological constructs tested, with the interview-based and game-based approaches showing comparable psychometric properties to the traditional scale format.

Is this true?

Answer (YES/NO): YES